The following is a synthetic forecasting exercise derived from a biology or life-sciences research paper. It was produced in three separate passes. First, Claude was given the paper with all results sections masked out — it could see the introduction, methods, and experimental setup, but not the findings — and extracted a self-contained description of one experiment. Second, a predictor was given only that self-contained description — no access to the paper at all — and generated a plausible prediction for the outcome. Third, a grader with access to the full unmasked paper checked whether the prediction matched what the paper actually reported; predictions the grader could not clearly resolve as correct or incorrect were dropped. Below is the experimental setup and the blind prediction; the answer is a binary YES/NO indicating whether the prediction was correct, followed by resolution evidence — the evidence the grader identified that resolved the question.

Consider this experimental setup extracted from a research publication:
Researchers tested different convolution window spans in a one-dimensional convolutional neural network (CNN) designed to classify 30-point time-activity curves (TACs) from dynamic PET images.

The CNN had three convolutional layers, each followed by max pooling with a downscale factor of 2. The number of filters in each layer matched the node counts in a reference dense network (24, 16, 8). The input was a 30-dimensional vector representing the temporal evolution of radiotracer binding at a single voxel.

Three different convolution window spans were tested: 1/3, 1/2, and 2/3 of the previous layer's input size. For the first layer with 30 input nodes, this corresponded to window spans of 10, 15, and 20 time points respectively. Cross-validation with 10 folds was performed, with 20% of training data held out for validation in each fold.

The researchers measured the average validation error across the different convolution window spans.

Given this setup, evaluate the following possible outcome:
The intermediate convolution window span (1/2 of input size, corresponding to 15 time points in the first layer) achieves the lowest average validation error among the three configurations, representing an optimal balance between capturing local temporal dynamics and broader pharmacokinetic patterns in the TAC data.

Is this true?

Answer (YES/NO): NO